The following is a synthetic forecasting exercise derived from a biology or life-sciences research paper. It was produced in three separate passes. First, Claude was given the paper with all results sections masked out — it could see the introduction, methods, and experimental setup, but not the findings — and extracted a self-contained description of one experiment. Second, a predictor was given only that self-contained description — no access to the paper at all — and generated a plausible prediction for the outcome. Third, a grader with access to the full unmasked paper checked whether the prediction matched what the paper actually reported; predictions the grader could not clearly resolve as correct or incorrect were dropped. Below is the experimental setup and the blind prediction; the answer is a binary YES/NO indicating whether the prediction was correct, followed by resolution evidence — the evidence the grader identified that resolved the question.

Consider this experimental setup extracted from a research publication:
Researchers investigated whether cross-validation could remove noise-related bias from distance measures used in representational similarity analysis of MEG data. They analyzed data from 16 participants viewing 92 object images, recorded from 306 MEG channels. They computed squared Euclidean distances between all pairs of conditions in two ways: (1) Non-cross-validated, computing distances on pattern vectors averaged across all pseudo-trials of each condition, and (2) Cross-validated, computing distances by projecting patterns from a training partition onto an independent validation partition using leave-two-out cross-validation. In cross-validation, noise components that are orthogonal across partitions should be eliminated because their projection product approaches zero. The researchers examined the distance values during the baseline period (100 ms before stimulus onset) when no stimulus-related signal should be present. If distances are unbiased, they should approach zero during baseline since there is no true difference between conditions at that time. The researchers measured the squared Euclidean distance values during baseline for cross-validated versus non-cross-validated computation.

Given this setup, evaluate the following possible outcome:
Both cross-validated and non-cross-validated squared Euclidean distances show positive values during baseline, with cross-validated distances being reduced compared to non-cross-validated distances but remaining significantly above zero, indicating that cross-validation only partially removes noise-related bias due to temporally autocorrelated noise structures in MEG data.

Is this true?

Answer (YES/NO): NO